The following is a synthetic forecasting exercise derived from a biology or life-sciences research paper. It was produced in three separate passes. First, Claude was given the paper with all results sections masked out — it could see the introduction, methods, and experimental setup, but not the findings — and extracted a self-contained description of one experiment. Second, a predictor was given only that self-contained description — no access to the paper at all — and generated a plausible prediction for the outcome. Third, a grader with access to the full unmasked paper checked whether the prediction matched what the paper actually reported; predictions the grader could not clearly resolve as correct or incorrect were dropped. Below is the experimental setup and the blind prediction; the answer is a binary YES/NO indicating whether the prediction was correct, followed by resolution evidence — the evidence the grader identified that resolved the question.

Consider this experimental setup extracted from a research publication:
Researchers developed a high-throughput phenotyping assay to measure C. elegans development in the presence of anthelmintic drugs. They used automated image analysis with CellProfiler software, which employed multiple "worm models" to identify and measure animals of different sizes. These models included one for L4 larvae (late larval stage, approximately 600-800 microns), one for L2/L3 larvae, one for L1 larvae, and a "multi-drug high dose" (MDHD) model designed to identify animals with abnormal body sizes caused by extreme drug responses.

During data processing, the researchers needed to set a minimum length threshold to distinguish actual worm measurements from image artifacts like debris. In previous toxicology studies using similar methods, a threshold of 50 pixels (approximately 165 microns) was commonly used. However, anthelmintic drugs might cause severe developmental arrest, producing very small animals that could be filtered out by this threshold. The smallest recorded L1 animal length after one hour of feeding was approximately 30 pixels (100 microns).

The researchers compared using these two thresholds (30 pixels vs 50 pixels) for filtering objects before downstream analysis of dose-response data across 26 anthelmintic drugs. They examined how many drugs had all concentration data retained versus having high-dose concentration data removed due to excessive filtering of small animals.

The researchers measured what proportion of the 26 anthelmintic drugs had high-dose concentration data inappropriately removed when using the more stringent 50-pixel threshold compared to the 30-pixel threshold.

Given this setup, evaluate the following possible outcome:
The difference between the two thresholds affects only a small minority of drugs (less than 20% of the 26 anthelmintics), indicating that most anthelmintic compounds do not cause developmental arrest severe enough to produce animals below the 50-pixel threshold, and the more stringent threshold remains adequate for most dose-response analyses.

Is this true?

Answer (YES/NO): NO